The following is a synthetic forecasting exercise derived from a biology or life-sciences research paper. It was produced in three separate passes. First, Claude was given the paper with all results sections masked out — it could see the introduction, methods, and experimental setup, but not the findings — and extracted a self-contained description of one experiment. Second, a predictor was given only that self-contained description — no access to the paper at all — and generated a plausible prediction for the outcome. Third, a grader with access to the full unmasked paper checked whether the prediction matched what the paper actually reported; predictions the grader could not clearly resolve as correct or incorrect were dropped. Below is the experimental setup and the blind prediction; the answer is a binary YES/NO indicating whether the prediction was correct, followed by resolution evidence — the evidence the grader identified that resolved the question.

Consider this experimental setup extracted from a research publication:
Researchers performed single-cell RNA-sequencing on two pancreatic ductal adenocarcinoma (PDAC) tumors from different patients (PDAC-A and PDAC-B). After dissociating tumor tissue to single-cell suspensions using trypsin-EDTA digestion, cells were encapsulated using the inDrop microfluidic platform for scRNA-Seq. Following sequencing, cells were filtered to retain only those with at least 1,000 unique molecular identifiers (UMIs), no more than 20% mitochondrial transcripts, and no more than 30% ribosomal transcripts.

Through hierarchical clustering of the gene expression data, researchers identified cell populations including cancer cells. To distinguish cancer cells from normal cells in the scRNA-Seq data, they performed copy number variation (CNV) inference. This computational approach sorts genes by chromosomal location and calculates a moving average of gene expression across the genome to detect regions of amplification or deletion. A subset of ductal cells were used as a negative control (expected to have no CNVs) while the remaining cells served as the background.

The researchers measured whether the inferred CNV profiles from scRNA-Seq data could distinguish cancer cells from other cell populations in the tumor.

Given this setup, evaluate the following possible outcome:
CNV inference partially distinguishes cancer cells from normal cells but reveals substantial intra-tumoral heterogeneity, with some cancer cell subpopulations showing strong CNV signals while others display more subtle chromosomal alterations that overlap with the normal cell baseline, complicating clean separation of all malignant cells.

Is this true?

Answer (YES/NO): NO